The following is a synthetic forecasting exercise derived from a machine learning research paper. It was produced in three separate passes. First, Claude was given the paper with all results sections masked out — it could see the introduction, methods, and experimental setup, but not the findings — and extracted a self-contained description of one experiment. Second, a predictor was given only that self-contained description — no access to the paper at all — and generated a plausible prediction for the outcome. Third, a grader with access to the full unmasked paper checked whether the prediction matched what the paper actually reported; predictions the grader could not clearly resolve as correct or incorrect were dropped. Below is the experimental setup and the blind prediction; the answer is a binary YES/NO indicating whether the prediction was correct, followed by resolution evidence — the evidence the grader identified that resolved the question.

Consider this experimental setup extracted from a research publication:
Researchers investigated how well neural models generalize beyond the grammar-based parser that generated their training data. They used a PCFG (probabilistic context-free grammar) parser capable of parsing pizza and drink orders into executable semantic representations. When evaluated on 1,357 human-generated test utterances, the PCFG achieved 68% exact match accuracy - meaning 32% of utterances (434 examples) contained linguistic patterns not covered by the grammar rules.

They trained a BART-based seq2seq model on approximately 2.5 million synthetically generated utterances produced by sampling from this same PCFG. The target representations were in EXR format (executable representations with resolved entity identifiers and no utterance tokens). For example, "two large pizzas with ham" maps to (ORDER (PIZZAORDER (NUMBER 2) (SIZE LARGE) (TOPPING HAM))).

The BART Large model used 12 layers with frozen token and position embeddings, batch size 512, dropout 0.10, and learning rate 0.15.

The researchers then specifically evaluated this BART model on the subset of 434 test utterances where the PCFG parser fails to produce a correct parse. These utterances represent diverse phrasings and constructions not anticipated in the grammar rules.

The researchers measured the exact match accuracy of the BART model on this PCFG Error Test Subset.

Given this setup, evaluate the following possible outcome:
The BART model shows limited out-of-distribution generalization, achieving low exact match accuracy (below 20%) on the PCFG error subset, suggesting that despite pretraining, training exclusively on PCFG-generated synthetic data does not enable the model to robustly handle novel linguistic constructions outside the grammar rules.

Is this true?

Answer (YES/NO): NO